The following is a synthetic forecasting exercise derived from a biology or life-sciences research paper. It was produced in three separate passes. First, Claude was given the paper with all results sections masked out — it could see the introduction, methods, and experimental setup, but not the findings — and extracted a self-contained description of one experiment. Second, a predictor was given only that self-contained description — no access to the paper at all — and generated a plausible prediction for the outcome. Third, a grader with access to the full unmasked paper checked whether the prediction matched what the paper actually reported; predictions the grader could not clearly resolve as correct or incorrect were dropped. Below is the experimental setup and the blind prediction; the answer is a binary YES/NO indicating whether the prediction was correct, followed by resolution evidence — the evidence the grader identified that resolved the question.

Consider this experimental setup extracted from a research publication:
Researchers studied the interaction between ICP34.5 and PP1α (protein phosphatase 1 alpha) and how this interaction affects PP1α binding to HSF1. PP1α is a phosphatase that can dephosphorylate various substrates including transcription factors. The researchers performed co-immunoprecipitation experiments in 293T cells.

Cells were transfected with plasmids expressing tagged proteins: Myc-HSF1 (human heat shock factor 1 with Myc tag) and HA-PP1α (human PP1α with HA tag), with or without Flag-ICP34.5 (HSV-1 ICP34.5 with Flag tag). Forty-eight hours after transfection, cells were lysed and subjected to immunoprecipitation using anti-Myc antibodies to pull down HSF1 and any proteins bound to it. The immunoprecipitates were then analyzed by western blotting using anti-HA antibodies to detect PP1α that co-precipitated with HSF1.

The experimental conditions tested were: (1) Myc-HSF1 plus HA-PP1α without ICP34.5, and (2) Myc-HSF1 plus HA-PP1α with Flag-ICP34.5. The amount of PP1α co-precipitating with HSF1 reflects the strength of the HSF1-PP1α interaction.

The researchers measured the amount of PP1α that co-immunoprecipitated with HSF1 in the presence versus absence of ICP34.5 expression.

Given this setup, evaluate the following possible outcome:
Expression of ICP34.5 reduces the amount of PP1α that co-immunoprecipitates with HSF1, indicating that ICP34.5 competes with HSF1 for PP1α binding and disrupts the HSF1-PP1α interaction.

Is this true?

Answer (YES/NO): NO